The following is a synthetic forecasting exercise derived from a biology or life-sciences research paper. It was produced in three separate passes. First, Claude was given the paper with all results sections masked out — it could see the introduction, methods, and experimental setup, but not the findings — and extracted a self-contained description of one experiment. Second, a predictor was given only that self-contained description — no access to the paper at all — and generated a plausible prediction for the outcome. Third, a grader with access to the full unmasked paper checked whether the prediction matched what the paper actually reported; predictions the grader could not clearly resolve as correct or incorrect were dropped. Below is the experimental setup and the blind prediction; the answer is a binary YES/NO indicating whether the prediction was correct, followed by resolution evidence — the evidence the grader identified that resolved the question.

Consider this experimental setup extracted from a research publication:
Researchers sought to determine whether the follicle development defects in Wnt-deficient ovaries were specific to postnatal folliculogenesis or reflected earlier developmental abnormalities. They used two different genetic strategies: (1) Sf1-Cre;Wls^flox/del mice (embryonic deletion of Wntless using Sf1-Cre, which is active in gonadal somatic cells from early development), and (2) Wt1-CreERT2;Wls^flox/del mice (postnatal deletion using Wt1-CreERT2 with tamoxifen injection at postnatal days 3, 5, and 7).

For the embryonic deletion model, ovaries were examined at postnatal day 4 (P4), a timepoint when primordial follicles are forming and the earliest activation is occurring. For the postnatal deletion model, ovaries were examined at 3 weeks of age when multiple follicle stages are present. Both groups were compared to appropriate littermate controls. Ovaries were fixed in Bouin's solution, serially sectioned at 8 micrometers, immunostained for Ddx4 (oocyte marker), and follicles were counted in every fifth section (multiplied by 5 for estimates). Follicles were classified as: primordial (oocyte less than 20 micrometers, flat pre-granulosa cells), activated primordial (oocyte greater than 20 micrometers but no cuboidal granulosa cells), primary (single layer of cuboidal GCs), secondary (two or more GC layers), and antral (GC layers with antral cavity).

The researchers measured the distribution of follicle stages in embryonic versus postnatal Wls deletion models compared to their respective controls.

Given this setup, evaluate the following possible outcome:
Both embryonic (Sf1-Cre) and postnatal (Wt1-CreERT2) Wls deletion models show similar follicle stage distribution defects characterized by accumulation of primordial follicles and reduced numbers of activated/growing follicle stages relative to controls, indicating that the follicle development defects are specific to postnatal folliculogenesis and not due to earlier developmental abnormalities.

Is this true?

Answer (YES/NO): NO